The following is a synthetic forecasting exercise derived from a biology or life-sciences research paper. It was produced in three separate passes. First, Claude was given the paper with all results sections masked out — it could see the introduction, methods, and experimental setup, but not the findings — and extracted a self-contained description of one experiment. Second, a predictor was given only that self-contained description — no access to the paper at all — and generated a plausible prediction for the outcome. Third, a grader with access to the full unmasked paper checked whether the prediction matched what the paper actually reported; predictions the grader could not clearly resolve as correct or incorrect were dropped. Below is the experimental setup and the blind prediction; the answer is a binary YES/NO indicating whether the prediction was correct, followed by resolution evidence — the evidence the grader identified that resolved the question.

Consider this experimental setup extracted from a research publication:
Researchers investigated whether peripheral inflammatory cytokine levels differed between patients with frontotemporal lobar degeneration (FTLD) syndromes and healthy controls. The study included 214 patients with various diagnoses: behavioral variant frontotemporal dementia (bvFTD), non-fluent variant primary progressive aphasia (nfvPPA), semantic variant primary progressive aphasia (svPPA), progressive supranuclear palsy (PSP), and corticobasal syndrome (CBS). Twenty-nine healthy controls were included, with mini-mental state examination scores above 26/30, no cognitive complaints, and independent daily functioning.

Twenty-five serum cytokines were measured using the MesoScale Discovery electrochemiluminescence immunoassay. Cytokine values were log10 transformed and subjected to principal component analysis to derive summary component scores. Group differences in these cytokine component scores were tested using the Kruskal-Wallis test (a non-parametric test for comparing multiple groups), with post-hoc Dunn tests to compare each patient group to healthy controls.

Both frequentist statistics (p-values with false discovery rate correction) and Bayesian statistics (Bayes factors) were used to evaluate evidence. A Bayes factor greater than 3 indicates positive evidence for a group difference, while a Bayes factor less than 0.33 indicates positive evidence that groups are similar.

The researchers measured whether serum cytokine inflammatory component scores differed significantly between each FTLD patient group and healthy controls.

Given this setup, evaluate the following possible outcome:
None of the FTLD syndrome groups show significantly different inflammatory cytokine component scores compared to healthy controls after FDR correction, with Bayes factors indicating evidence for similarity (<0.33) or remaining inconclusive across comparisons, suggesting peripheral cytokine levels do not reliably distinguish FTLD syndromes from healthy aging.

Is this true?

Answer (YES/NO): NO